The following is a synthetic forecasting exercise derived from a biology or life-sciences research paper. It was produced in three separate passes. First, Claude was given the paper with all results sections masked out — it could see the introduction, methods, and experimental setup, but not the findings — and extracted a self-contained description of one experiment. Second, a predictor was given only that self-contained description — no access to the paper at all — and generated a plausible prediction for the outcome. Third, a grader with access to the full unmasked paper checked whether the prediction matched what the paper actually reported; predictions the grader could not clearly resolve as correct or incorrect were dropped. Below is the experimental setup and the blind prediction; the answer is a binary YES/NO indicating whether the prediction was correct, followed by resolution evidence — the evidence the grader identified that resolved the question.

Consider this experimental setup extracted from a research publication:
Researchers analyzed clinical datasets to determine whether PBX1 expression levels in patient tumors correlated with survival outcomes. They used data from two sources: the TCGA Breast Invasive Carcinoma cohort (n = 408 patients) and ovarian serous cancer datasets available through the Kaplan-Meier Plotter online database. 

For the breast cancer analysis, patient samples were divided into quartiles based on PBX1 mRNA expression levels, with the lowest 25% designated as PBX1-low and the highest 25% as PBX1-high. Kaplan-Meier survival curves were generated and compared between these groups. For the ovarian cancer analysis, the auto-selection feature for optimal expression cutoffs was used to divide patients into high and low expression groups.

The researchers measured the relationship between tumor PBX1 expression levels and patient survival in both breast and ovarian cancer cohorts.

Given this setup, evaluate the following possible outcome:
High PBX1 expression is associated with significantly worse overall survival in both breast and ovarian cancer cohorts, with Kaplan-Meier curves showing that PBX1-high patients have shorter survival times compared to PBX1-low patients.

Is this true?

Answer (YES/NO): NO